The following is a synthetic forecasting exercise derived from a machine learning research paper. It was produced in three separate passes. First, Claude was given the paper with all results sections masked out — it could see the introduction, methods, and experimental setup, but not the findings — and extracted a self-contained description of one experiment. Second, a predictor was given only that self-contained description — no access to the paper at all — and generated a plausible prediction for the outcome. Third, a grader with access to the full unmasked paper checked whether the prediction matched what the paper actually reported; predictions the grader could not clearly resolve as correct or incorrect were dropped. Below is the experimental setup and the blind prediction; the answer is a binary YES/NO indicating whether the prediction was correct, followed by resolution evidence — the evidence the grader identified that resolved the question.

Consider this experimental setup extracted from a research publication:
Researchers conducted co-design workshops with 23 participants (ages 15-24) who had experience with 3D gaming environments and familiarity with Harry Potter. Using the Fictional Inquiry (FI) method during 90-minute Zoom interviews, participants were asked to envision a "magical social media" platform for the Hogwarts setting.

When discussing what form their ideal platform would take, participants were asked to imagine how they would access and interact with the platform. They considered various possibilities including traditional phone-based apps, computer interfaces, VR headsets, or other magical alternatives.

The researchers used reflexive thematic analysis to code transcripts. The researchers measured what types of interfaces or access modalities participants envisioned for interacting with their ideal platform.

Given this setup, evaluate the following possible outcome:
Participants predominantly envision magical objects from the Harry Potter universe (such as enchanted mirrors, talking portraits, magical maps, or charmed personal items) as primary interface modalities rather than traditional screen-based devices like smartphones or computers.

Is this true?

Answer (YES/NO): NO